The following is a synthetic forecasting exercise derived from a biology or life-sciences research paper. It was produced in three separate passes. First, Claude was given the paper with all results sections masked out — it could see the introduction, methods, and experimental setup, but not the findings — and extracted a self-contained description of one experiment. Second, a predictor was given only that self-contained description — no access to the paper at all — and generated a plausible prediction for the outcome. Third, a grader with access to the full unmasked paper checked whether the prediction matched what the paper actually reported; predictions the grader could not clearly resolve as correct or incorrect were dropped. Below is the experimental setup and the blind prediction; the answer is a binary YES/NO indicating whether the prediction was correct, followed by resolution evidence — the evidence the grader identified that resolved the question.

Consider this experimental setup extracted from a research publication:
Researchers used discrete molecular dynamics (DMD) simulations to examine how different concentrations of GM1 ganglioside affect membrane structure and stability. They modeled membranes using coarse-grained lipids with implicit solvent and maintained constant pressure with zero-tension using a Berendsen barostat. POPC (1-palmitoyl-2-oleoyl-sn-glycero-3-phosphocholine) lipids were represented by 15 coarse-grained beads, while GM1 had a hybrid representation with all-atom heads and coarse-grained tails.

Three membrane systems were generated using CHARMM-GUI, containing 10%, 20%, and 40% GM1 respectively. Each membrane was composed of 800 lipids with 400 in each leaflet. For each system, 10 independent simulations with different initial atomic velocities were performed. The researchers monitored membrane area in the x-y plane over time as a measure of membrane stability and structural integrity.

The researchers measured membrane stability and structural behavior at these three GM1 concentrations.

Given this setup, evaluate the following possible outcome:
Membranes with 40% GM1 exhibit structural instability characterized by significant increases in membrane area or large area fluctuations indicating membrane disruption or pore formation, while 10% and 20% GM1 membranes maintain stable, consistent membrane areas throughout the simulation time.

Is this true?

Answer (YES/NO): NO